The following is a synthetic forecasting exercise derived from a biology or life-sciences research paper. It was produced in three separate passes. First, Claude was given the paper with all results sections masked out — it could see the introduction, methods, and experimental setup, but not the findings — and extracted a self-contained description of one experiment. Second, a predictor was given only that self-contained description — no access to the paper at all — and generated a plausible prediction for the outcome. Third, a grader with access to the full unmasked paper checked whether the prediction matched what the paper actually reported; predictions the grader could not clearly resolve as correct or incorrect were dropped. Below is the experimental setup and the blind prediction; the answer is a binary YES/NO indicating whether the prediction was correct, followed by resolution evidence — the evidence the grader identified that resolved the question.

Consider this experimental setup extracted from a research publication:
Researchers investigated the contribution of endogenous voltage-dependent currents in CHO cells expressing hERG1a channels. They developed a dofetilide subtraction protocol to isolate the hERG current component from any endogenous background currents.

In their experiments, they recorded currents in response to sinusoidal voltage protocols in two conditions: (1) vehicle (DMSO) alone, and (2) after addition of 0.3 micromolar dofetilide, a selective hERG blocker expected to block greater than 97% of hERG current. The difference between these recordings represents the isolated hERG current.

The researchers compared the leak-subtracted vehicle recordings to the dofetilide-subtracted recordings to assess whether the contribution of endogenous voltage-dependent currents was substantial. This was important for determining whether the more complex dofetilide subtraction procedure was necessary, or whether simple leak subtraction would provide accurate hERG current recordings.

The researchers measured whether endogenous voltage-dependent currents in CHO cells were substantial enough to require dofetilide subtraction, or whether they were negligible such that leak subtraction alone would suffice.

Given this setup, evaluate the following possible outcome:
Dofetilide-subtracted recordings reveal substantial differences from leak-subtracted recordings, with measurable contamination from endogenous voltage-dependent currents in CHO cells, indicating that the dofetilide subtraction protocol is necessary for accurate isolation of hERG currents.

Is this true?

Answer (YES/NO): NO